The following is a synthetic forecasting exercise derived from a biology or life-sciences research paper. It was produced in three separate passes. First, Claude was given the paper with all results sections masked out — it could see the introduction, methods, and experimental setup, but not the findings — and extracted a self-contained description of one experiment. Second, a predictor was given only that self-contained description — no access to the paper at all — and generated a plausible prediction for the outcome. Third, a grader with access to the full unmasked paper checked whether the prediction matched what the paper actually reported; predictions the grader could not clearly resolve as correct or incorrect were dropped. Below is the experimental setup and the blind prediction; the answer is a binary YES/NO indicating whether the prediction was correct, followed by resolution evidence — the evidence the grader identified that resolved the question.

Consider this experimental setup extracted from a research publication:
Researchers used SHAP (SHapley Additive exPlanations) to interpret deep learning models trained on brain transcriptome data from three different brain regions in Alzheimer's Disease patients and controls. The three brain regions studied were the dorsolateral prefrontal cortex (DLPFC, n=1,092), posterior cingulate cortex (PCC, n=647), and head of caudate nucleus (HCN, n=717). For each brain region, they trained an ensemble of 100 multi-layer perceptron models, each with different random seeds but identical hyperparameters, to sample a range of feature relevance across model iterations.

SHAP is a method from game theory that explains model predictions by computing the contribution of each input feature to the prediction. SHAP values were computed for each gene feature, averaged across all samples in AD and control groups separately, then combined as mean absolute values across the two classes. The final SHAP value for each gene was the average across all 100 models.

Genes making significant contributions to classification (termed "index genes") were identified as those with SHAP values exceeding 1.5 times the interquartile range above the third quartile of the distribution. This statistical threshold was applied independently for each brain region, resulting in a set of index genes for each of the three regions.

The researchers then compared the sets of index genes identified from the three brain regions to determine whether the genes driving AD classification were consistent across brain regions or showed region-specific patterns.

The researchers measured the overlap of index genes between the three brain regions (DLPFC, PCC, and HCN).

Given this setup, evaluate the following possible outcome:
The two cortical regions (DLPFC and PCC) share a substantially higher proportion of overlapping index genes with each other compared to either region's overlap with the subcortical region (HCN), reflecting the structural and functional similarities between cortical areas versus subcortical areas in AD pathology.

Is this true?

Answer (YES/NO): YES